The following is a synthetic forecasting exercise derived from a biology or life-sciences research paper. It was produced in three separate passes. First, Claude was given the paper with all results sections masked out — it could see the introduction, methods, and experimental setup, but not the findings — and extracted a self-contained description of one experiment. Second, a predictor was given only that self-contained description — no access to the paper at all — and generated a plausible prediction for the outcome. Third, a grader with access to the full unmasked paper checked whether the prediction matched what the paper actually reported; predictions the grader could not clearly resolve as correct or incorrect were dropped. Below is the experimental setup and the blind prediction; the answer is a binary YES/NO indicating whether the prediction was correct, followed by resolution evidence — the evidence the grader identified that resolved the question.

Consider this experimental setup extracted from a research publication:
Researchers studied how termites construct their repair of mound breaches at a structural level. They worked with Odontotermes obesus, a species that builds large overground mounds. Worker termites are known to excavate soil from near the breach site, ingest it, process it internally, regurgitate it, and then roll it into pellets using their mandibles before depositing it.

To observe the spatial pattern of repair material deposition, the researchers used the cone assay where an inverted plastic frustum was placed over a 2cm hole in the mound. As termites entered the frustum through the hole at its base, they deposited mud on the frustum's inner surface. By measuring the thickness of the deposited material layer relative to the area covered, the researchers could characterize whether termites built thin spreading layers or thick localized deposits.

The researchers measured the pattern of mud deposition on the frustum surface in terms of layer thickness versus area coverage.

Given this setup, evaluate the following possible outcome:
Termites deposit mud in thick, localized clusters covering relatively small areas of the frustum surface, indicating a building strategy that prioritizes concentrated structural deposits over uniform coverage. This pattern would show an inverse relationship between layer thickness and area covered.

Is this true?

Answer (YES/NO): NO